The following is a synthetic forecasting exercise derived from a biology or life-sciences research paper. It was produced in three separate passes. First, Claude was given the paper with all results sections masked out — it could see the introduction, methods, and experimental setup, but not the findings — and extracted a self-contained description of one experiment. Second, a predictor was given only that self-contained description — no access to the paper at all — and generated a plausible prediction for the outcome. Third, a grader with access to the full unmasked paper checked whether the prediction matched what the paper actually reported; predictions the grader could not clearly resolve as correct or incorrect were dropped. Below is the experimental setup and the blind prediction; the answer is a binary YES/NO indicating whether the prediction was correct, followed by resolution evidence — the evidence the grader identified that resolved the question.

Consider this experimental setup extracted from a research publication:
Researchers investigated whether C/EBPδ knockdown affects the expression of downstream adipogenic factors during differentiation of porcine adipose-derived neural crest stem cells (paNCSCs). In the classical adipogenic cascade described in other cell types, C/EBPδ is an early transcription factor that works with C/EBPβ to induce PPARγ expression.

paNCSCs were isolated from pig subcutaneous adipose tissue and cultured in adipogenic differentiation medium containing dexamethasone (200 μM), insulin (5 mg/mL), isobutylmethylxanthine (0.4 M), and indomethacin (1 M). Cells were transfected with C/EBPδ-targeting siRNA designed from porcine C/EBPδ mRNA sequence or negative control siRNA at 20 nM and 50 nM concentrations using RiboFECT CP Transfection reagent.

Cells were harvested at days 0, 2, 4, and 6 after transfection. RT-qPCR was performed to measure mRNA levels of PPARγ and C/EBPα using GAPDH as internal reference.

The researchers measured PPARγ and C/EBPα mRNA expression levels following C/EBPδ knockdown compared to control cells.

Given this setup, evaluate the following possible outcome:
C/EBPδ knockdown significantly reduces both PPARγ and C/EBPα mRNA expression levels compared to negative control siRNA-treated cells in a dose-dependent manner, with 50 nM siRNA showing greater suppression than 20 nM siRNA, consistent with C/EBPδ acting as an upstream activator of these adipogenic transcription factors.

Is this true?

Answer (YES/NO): NO